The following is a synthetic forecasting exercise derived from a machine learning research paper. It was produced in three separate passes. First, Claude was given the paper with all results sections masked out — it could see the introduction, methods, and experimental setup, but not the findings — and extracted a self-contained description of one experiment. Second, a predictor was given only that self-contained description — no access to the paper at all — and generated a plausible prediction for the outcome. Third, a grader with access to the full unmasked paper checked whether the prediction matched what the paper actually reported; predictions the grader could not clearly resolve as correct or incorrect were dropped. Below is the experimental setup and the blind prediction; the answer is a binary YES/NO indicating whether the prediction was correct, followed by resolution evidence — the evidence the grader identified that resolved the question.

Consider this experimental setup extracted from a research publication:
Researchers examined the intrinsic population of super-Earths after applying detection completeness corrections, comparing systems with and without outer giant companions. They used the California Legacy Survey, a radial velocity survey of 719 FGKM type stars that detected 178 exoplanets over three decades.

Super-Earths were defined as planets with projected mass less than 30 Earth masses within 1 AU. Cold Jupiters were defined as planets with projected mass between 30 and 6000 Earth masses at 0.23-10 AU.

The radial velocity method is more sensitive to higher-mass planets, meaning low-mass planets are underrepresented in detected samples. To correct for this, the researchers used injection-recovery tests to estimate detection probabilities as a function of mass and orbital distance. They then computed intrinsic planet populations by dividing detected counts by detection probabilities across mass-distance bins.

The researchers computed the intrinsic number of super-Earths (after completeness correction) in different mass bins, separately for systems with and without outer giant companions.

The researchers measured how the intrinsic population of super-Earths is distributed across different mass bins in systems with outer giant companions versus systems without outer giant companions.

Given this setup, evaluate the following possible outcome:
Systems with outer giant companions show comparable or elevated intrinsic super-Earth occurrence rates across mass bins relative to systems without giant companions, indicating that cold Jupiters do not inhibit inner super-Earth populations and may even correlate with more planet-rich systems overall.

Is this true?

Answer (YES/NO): YES